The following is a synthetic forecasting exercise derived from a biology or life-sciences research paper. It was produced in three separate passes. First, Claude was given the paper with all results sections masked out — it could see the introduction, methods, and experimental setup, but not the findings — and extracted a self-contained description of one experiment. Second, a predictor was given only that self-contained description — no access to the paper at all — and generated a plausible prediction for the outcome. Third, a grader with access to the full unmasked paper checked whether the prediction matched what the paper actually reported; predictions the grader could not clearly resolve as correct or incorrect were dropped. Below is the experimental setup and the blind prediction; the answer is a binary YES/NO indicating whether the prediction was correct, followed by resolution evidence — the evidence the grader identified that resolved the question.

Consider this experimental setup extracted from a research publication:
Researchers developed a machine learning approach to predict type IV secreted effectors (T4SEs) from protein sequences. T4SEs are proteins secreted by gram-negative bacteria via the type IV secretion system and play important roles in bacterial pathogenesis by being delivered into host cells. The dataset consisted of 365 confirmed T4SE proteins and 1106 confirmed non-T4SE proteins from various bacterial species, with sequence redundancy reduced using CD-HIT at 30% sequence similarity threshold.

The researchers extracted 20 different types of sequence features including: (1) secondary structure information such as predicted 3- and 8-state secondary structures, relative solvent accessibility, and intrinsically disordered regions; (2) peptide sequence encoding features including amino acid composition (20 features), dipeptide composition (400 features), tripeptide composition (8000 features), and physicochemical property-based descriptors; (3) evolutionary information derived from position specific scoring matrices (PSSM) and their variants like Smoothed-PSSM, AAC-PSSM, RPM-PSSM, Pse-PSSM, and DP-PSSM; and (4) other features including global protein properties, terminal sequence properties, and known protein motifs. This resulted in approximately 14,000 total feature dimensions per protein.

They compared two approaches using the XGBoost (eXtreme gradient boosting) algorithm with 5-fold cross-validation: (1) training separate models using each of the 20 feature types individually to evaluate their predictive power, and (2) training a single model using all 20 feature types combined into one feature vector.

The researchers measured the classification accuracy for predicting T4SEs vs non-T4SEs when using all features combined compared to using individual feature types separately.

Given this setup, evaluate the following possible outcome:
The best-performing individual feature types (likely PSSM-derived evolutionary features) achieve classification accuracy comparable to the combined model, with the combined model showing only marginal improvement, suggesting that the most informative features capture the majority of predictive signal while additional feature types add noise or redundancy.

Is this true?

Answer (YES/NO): NO